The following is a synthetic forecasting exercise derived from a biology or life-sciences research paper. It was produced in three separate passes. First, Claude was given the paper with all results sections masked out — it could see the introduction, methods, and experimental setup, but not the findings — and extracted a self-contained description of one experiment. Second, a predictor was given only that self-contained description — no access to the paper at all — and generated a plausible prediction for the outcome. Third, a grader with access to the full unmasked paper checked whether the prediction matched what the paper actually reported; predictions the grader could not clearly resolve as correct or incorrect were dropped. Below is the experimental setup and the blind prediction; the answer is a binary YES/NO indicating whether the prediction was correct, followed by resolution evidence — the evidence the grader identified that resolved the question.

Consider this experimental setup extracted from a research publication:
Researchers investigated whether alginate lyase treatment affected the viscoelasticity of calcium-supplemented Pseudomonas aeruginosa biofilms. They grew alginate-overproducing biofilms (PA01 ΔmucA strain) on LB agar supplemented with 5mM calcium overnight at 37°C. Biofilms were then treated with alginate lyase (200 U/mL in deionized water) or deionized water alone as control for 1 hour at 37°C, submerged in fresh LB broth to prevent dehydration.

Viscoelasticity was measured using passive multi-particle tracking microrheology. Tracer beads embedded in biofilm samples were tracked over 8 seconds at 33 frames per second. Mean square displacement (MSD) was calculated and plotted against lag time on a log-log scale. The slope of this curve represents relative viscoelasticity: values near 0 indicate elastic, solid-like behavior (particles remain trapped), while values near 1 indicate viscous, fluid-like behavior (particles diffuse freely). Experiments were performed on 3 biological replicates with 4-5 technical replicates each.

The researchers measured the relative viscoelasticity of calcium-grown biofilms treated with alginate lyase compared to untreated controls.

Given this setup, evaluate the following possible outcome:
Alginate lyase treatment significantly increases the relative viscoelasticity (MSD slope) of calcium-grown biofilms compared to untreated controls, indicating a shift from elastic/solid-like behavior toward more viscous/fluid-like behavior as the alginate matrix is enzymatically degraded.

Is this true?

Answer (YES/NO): YES